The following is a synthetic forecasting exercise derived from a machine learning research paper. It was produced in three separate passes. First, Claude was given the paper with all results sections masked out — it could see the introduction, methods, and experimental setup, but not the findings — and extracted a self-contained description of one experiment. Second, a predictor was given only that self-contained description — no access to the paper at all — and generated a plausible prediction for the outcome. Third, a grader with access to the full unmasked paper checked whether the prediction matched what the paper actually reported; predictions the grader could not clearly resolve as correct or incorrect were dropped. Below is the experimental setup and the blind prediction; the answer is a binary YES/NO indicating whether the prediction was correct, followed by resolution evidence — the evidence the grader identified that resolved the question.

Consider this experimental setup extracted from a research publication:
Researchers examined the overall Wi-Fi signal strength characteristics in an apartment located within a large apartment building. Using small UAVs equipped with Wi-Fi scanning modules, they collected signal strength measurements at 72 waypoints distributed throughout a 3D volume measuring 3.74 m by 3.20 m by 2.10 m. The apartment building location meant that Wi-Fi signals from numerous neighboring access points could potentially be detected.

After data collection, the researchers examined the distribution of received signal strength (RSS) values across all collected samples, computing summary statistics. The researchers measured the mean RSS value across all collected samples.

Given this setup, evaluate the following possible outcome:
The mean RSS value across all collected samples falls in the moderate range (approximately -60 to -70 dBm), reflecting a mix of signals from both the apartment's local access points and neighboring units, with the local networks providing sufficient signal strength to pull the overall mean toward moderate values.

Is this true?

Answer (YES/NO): NO